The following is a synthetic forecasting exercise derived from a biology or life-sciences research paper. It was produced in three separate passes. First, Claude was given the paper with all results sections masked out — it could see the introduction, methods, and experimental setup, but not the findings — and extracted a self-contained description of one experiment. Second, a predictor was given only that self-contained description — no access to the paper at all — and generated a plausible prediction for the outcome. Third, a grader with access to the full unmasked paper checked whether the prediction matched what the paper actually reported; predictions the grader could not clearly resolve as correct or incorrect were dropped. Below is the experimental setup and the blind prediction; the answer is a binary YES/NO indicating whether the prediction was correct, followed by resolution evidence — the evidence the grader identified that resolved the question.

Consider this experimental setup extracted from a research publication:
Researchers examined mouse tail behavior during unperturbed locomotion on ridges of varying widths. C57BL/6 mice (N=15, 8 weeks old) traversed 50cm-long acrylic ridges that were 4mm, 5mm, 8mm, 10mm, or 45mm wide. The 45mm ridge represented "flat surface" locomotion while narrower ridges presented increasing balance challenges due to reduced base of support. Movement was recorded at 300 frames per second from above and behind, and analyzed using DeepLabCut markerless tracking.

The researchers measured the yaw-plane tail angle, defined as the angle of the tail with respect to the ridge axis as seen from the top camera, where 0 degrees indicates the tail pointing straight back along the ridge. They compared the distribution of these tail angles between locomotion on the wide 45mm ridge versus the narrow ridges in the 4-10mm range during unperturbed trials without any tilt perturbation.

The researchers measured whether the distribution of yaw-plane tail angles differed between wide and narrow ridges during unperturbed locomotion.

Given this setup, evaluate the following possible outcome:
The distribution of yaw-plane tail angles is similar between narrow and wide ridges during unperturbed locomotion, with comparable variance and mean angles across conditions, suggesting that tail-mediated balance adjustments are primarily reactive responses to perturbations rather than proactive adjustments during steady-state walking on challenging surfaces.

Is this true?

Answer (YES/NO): NO